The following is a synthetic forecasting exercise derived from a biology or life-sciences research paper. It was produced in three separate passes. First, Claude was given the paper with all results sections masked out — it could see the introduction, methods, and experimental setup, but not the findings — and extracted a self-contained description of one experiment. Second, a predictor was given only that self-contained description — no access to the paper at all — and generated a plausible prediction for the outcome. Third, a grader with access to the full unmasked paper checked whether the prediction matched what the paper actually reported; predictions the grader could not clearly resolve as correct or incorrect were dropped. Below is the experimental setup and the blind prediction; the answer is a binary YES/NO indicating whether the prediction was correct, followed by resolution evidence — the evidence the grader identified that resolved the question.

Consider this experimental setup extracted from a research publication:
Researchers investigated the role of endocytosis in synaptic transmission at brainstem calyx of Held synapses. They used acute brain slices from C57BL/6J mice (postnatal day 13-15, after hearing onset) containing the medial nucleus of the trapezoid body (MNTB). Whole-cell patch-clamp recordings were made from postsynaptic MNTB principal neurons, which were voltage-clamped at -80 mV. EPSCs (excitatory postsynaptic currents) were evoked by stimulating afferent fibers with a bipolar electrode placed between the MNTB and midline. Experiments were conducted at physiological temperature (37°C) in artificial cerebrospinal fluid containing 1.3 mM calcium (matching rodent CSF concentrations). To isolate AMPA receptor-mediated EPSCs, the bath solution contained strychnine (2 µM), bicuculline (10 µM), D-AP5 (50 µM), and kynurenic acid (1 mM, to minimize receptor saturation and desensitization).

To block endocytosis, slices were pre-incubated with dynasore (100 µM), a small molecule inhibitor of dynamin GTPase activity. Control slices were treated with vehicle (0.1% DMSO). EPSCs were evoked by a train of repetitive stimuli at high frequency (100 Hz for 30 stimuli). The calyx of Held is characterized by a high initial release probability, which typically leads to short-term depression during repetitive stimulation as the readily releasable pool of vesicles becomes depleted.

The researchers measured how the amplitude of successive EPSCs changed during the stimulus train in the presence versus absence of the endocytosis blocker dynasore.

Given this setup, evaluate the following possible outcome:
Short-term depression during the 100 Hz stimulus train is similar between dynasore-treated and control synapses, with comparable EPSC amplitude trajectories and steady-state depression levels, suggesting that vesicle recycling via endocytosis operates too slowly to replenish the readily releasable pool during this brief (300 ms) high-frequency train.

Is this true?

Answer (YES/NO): NO